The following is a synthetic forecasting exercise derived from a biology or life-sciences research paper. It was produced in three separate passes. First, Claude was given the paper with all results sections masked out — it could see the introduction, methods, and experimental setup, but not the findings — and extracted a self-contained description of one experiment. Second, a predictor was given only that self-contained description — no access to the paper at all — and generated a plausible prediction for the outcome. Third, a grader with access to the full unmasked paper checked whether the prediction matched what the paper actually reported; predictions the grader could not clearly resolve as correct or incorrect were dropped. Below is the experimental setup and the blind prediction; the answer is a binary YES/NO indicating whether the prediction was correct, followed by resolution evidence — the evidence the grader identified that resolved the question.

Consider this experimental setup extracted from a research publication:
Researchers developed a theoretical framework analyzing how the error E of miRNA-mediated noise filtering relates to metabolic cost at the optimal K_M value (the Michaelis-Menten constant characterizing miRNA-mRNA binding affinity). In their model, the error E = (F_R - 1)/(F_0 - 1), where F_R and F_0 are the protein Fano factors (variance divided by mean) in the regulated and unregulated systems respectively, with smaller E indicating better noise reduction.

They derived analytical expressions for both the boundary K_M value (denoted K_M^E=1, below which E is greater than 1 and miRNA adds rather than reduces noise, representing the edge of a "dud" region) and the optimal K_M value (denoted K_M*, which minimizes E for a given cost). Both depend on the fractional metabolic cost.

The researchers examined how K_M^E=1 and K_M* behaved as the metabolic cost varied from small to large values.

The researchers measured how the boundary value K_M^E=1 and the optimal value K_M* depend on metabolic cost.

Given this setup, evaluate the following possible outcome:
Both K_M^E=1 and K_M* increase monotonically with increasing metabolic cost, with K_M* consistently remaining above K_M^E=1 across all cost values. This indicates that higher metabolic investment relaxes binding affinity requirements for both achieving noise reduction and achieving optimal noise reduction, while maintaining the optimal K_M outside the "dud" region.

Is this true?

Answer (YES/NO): NO